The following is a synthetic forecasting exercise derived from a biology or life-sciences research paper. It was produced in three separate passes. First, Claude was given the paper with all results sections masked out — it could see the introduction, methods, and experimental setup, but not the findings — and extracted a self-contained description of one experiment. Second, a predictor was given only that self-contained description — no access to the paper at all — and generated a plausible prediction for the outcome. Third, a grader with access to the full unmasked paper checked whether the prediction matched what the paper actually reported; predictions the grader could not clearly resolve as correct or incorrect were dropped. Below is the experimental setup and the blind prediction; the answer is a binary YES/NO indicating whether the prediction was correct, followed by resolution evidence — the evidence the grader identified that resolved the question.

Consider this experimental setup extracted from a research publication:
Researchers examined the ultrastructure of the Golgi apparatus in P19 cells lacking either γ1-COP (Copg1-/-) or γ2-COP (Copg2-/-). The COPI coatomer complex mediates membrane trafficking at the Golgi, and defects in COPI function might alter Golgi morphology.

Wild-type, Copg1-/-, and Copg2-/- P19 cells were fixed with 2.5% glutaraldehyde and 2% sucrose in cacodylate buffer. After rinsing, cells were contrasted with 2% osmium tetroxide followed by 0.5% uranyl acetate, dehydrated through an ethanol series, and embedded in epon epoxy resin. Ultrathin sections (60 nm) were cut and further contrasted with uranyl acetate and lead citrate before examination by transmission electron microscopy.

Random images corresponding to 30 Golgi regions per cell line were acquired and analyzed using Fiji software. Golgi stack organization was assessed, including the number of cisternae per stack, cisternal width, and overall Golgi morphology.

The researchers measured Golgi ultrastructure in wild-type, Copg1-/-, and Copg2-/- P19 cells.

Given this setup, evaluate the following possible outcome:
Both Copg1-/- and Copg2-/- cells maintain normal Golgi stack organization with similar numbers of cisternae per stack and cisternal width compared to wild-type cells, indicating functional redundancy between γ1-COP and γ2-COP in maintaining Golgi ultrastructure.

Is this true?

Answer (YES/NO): NO